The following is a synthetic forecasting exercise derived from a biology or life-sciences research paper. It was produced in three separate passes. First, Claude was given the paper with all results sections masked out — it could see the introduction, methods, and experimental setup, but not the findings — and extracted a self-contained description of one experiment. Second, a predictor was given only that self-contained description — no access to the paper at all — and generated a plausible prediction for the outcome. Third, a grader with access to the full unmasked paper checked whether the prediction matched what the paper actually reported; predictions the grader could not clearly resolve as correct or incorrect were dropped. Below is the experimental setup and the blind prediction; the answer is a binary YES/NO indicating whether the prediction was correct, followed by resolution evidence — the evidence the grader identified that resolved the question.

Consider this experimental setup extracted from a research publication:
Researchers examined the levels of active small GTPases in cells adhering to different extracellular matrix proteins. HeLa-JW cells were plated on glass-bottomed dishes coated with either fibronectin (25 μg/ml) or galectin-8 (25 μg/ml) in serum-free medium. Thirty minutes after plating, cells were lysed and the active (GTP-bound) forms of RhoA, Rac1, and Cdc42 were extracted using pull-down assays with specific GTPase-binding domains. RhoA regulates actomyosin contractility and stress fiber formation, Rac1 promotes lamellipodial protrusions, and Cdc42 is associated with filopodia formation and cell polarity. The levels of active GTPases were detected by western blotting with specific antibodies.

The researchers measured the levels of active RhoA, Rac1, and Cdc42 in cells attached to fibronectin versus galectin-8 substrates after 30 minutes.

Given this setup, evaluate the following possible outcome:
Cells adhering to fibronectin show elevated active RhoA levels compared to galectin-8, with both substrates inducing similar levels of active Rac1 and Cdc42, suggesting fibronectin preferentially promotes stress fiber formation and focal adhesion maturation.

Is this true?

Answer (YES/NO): NO